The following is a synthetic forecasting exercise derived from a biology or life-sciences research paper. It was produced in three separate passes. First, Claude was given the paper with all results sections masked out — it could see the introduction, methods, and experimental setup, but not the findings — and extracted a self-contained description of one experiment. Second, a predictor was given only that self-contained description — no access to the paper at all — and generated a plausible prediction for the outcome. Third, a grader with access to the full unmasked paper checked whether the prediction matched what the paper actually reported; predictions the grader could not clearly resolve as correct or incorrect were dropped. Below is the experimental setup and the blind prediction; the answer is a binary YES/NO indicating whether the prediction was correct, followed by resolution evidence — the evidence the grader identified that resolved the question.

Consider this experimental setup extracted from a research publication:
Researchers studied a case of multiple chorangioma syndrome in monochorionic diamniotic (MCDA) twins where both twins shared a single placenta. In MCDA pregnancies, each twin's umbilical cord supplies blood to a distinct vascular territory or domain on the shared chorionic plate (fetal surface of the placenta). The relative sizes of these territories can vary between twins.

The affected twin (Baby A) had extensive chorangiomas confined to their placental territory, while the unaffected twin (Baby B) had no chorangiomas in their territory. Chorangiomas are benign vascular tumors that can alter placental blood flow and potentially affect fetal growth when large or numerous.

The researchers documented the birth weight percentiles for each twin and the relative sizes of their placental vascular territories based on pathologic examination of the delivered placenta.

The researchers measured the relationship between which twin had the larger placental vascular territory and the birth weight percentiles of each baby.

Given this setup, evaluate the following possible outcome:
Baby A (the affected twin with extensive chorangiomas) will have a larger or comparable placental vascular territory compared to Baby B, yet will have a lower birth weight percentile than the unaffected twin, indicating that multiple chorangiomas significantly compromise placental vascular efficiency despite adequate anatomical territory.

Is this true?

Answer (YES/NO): NO